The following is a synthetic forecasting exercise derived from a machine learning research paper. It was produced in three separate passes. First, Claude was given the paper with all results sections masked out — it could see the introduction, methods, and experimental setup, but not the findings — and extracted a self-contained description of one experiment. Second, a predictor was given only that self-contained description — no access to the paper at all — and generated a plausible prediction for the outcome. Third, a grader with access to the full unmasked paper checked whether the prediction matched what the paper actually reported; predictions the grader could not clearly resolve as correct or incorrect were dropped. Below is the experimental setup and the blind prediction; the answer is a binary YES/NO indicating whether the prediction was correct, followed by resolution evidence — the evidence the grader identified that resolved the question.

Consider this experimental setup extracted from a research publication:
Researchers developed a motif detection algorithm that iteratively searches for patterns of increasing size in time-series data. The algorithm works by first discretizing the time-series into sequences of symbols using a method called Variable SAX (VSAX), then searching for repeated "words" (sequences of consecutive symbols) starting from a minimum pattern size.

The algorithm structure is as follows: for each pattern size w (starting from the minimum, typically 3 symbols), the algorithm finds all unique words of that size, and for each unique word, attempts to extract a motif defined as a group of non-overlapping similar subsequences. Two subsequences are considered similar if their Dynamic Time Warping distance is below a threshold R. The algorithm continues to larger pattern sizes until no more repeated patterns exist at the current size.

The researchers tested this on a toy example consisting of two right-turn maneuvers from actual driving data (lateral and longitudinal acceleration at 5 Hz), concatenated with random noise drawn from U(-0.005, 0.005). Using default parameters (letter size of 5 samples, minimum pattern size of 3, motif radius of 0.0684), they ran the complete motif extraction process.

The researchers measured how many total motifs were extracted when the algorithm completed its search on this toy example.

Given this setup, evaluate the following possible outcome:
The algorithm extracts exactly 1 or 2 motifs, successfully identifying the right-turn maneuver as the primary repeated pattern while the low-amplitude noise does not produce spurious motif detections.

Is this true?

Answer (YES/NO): YES